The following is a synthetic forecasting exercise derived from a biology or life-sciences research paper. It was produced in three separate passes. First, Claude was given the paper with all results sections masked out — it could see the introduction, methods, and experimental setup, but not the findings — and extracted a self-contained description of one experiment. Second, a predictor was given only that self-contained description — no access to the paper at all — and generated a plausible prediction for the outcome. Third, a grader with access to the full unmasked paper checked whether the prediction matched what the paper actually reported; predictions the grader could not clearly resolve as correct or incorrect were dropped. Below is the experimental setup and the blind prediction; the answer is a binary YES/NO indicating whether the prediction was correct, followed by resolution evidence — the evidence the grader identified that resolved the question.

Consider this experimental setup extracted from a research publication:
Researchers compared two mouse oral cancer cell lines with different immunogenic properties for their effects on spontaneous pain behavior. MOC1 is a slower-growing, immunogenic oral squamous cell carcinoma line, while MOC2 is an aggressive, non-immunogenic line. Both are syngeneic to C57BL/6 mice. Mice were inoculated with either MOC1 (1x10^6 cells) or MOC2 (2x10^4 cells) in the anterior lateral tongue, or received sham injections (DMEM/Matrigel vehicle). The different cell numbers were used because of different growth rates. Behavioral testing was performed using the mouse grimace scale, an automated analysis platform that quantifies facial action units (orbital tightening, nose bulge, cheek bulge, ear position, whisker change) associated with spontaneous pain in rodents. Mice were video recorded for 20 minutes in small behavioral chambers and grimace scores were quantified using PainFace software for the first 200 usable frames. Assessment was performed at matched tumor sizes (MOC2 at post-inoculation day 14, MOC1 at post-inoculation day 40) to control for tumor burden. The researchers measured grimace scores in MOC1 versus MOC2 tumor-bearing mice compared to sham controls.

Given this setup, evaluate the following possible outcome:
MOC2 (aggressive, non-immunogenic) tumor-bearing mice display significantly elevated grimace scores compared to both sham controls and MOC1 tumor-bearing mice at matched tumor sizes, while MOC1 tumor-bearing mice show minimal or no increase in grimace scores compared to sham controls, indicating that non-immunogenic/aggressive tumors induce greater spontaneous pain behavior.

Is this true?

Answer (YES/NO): YES